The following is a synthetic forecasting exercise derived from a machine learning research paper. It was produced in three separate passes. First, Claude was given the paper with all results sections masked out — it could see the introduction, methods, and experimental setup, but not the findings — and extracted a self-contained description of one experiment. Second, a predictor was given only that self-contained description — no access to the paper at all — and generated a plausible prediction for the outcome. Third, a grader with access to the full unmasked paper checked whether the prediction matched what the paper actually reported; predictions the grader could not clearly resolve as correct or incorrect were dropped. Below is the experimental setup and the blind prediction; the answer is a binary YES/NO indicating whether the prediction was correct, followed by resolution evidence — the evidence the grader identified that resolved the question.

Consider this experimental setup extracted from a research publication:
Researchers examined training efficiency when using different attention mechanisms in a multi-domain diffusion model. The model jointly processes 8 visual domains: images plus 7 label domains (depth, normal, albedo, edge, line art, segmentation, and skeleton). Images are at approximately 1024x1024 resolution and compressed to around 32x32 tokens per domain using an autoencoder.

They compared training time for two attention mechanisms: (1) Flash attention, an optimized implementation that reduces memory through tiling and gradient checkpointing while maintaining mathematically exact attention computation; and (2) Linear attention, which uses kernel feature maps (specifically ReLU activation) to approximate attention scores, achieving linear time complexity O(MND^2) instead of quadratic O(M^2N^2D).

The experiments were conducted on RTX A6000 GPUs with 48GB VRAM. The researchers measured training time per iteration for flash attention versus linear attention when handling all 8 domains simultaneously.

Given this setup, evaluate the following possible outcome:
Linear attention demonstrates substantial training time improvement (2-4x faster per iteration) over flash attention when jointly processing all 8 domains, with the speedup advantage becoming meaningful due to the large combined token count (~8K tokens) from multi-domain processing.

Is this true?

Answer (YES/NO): YES